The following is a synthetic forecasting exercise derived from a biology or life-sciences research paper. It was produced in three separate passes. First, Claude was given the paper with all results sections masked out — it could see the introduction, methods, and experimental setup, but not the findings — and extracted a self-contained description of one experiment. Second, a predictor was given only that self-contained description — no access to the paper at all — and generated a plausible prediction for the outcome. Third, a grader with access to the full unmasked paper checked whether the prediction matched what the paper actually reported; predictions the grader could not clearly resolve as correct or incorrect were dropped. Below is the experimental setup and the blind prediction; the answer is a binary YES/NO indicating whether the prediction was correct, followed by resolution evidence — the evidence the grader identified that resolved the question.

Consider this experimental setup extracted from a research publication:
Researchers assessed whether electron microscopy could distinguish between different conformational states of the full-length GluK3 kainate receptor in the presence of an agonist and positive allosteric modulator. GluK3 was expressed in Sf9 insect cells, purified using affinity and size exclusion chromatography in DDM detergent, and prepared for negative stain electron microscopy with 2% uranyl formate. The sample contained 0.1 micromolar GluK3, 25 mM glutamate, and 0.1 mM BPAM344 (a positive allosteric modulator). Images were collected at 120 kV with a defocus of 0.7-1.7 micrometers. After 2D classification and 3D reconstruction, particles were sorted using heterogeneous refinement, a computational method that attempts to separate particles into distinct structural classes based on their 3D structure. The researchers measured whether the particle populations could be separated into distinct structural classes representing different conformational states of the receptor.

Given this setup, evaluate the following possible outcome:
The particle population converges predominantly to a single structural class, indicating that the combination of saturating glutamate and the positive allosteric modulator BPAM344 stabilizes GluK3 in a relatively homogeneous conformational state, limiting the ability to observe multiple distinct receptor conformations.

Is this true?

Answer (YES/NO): NO